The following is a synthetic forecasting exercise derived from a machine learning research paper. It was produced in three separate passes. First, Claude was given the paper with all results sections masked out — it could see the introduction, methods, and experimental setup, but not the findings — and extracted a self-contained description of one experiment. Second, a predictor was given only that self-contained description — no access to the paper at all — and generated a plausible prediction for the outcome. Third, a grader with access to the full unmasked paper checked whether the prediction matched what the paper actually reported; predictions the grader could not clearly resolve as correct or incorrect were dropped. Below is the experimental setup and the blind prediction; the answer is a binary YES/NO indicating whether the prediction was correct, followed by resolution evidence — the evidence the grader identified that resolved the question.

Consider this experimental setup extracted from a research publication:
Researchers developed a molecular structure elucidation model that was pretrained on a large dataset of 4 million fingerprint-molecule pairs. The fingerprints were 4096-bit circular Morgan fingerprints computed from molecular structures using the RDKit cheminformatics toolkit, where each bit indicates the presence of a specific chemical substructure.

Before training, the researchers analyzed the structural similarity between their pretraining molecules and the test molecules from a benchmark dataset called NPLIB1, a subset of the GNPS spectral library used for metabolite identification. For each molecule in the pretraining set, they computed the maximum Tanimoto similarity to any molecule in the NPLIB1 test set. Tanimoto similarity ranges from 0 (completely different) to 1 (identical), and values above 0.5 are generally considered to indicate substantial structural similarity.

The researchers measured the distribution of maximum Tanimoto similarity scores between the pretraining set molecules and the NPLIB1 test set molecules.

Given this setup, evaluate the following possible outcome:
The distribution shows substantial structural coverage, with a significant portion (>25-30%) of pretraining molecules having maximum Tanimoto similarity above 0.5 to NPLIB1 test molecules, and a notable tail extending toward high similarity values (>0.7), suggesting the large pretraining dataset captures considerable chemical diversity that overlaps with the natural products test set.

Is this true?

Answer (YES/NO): NO